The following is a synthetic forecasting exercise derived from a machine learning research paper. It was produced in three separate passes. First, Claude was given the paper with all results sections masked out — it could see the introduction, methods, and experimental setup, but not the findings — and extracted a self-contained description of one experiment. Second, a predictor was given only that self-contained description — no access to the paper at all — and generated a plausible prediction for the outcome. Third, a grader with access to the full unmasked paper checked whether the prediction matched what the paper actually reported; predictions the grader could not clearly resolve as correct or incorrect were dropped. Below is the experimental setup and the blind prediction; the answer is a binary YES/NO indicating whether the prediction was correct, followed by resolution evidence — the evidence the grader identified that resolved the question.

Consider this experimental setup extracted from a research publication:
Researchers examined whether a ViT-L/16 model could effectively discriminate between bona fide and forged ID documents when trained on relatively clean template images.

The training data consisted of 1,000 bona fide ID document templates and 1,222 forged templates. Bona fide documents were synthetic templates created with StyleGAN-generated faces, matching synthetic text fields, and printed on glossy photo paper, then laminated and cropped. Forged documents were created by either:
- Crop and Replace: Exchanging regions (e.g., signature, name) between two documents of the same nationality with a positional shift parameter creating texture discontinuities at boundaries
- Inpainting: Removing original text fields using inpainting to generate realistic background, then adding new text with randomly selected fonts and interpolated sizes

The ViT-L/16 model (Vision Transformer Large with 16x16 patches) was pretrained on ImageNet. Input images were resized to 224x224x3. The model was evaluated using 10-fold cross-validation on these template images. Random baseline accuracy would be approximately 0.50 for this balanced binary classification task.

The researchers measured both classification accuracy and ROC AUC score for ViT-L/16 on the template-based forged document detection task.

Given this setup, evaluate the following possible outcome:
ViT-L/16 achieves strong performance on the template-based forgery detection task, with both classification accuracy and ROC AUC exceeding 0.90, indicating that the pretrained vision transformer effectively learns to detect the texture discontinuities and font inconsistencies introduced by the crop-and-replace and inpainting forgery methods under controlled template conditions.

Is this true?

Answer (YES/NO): NO